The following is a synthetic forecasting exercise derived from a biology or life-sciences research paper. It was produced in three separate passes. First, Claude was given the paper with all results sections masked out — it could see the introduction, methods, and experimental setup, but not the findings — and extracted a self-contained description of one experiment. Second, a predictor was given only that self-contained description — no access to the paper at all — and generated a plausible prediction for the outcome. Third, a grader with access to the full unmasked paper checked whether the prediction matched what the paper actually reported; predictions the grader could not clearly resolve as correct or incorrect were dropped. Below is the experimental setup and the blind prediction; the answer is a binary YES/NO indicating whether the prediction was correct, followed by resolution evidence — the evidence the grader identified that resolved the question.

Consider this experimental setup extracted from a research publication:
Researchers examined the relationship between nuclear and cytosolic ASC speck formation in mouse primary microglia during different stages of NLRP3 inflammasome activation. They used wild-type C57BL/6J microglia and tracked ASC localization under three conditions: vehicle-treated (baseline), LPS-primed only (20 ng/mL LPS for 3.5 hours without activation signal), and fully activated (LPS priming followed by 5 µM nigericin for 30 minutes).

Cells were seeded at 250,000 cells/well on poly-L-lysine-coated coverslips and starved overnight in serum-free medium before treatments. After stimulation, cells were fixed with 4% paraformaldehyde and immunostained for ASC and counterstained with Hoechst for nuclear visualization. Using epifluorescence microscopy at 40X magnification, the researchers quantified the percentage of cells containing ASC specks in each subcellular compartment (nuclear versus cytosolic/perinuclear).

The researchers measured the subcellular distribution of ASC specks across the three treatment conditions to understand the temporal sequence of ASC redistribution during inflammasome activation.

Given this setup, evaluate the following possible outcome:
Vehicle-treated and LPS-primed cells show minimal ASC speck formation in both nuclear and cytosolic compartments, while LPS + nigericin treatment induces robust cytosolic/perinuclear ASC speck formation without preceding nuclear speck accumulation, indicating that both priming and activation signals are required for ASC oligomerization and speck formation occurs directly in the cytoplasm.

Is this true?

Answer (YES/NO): NO